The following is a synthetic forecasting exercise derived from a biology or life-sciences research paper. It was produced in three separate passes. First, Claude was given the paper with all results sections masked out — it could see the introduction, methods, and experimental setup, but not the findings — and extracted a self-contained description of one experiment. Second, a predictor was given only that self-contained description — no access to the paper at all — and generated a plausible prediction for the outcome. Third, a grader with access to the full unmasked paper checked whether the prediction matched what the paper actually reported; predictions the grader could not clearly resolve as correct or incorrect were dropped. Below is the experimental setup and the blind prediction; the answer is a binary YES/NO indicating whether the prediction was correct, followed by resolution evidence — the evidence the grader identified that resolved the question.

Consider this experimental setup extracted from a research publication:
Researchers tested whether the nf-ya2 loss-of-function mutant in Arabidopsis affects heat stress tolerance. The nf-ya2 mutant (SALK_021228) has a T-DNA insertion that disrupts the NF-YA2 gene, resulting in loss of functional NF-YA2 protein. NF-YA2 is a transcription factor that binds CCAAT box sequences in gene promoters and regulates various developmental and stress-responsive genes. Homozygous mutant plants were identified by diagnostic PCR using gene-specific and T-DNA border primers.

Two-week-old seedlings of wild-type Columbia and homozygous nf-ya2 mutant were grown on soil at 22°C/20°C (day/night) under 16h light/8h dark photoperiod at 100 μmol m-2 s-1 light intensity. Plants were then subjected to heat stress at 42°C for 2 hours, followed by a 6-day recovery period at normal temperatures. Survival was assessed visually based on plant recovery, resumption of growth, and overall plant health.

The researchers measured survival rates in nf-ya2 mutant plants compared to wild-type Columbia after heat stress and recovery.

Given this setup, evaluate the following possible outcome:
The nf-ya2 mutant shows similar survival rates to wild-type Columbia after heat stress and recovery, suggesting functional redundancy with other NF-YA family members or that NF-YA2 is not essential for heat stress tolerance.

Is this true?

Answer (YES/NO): NO